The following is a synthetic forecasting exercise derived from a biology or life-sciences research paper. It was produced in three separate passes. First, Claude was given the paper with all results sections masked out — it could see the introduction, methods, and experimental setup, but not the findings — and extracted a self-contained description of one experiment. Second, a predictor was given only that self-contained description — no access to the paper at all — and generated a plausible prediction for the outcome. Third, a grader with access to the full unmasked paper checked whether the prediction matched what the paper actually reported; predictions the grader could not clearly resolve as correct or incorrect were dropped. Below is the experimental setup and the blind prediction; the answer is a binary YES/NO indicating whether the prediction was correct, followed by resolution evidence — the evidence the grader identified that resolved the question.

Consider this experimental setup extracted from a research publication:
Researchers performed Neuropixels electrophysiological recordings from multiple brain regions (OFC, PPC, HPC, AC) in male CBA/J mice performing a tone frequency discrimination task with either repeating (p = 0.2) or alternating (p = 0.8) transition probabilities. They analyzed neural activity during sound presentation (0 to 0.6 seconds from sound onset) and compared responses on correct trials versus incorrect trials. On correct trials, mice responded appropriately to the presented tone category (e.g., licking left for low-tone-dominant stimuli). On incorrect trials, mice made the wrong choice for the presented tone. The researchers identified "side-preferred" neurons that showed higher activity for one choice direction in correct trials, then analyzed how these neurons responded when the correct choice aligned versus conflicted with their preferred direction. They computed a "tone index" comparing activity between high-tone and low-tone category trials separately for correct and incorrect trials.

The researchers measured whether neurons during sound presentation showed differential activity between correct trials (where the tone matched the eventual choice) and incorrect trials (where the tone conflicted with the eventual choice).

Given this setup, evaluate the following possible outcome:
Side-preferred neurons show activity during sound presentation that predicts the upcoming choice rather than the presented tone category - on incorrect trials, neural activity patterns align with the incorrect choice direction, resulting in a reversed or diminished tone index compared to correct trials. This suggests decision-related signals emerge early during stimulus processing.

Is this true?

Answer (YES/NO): YES